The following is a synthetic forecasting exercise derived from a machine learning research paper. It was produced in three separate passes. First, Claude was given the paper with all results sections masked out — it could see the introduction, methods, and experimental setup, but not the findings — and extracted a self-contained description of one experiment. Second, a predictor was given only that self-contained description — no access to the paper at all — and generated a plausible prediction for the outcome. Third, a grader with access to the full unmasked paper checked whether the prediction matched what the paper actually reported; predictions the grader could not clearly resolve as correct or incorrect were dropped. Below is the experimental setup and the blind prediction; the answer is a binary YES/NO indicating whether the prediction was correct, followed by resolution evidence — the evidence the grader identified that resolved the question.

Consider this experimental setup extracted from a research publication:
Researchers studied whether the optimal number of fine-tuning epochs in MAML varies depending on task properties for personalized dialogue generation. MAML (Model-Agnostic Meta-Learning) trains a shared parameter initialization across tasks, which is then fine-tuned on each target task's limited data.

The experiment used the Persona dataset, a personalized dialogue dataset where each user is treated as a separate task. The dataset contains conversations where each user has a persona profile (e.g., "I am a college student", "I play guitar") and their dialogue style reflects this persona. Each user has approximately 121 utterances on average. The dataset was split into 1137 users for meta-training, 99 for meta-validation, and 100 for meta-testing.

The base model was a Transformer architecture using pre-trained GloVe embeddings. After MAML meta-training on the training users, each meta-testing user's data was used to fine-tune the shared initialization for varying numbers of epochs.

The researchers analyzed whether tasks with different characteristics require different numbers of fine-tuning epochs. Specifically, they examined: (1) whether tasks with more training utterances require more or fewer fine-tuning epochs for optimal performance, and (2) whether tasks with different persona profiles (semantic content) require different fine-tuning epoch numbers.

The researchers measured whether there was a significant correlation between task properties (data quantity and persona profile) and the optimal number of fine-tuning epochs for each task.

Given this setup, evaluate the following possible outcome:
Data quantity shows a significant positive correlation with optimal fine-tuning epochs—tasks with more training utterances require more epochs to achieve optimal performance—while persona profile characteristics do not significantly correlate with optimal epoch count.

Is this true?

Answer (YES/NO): NO